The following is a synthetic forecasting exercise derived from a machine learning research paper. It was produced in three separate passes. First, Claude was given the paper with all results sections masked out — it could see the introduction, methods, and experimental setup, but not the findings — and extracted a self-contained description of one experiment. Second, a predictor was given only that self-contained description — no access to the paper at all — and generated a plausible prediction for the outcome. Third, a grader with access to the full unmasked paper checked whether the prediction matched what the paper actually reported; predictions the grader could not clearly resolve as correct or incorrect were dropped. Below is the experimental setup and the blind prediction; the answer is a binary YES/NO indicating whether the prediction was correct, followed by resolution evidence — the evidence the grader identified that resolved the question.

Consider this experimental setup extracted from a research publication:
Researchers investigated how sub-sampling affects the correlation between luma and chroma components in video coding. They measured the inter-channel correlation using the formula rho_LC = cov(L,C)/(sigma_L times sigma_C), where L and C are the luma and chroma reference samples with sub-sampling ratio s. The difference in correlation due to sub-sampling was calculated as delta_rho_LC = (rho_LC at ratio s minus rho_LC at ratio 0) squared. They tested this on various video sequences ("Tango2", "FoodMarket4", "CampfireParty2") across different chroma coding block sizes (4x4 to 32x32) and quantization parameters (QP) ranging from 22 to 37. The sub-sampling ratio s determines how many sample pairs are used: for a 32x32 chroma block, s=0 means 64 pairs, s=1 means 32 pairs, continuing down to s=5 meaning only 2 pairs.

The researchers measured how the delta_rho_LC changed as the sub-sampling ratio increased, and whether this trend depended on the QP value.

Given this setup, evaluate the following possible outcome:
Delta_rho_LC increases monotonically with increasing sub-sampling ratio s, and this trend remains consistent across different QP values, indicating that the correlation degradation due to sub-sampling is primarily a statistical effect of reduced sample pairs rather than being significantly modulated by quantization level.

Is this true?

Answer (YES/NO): YES